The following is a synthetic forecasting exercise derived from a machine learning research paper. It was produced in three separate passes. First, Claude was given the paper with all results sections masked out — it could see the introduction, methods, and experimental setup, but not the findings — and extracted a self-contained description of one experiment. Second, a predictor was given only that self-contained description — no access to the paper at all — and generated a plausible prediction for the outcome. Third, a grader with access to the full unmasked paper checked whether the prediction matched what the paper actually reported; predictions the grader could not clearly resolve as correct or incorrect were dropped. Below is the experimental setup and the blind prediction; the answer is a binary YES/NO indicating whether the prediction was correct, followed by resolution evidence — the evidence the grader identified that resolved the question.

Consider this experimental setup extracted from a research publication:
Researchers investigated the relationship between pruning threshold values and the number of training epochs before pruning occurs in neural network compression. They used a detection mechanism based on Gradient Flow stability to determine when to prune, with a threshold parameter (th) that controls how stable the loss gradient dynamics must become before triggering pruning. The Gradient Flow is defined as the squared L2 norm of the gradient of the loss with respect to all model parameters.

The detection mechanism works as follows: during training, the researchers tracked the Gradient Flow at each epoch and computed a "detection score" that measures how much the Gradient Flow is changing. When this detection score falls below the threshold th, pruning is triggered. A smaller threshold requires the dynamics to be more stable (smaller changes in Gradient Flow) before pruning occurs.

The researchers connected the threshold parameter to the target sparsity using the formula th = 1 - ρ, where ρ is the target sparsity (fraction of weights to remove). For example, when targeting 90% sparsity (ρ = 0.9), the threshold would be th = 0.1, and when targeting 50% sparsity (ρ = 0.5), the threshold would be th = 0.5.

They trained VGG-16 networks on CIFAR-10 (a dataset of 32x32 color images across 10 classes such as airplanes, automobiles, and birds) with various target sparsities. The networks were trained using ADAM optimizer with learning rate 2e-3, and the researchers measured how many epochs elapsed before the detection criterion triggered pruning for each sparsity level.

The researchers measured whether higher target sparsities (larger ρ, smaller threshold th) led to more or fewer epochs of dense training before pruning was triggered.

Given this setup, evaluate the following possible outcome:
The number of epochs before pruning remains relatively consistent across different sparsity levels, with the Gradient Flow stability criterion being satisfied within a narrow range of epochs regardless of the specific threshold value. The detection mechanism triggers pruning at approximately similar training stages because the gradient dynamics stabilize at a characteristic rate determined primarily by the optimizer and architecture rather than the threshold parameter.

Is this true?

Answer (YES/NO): NO